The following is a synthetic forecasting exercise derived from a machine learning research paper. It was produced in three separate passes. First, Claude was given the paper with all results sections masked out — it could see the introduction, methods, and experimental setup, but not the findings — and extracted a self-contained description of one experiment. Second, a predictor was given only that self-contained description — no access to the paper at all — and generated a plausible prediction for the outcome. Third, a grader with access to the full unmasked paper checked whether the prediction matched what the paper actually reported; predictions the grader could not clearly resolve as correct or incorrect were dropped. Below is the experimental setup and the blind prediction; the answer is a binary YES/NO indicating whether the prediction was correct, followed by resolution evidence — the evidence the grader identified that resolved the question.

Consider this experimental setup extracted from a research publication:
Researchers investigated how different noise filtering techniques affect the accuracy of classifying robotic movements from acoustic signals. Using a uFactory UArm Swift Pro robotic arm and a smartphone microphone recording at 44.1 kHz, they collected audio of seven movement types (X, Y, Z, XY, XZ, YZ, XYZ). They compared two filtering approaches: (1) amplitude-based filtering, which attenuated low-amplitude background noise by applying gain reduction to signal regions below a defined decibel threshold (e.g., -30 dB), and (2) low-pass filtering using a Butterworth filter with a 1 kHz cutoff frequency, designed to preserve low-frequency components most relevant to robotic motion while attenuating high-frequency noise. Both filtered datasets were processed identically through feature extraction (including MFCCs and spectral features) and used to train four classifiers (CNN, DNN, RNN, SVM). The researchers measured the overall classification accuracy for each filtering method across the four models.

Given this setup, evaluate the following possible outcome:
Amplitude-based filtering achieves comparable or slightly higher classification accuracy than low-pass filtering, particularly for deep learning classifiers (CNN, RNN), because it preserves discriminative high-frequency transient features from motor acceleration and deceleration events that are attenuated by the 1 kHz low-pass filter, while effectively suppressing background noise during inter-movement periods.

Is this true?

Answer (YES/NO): NO